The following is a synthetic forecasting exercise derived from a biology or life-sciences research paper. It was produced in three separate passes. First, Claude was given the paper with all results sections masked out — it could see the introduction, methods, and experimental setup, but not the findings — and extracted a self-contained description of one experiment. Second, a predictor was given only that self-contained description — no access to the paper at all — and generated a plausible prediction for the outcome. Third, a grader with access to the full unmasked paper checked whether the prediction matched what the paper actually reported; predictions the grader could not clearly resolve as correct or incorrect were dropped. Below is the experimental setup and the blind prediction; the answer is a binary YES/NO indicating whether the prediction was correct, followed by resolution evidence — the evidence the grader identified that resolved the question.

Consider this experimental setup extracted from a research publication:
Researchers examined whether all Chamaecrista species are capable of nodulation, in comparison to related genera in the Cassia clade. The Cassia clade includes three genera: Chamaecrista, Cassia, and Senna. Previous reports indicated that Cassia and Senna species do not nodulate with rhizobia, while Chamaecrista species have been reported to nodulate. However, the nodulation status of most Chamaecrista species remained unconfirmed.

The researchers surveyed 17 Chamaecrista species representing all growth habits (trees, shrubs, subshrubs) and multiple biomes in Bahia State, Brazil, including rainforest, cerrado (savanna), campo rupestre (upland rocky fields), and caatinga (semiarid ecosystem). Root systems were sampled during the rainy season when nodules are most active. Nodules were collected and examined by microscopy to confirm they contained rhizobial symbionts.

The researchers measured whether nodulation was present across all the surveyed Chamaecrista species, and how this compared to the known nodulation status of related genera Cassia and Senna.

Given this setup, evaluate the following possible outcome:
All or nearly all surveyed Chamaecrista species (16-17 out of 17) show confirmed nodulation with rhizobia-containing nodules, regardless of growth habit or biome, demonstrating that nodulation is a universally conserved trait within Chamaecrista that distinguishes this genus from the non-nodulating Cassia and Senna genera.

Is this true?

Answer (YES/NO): YES